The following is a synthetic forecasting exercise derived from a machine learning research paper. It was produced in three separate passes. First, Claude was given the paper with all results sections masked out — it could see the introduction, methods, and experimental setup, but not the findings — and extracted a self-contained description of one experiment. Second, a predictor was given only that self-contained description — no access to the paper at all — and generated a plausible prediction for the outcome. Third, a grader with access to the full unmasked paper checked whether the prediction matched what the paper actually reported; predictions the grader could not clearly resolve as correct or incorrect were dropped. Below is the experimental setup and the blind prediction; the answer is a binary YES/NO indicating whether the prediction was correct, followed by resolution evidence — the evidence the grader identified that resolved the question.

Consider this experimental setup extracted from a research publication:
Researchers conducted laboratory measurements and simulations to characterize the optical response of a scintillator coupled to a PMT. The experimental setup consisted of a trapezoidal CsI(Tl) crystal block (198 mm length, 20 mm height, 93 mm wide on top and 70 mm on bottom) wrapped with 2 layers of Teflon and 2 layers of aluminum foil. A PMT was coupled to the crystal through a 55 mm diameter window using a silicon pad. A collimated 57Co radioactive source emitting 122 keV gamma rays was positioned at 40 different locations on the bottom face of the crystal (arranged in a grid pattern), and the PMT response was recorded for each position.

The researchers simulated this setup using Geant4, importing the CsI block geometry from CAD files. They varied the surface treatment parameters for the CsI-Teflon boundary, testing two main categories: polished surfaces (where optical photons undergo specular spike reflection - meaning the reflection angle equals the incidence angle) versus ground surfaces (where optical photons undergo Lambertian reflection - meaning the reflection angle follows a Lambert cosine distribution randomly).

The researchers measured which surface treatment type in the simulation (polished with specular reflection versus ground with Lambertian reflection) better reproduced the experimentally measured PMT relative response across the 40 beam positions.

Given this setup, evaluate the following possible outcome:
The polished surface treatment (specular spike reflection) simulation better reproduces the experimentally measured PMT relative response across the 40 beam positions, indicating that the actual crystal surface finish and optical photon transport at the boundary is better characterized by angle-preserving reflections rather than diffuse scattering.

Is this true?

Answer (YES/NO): YES